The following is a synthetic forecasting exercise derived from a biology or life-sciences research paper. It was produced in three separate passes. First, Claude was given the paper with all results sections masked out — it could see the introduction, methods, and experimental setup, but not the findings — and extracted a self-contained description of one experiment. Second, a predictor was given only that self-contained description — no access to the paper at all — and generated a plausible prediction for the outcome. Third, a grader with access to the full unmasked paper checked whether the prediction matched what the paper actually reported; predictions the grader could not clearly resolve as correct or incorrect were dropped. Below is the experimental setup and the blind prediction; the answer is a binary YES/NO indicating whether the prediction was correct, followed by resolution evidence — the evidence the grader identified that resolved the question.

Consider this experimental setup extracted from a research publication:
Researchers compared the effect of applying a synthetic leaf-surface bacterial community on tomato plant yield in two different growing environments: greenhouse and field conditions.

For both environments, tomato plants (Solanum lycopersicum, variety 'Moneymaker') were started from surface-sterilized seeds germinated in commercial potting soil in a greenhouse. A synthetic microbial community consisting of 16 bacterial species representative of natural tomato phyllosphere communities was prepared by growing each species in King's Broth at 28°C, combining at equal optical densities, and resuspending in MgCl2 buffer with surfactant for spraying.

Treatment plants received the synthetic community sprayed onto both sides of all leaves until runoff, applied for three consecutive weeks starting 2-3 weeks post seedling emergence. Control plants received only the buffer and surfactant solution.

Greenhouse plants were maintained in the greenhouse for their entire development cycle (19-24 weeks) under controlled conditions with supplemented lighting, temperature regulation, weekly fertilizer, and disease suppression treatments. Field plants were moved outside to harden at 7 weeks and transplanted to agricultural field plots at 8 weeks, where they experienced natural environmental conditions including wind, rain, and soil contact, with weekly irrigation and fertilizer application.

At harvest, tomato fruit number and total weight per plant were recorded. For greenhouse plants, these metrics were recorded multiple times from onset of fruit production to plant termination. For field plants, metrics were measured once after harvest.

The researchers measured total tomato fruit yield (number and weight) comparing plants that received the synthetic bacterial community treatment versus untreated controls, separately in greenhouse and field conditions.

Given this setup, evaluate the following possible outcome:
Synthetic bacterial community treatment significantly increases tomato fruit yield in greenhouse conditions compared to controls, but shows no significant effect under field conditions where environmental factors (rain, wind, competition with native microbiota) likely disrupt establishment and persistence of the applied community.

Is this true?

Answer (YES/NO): YES